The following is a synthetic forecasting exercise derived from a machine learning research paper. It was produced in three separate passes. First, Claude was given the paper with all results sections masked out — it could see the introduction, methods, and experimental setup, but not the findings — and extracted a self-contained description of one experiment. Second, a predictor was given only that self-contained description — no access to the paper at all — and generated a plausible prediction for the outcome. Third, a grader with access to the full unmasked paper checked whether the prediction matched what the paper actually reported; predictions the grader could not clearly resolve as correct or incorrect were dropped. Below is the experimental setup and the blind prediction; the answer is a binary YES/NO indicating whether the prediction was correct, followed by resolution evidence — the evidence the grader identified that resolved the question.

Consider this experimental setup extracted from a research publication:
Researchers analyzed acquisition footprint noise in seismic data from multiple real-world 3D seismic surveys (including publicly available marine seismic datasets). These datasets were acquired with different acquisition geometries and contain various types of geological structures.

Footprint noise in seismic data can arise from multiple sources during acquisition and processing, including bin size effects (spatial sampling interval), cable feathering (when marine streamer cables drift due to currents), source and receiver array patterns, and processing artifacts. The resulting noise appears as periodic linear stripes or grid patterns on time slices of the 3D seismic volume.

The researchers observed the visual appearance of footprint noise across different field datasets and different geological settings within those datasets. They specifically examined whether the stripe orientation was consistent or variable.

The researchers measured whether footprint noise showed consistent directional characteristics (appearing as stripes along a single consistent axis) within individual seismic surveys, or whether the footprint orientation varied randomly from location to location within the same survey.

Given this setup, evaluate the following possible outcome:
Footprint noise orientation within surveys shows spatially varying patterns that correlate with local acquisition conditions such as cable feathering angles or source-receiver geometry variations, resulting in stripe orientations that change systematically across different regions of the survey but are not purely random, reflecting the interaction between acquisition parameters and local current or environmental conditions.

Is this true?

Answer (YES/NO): NO